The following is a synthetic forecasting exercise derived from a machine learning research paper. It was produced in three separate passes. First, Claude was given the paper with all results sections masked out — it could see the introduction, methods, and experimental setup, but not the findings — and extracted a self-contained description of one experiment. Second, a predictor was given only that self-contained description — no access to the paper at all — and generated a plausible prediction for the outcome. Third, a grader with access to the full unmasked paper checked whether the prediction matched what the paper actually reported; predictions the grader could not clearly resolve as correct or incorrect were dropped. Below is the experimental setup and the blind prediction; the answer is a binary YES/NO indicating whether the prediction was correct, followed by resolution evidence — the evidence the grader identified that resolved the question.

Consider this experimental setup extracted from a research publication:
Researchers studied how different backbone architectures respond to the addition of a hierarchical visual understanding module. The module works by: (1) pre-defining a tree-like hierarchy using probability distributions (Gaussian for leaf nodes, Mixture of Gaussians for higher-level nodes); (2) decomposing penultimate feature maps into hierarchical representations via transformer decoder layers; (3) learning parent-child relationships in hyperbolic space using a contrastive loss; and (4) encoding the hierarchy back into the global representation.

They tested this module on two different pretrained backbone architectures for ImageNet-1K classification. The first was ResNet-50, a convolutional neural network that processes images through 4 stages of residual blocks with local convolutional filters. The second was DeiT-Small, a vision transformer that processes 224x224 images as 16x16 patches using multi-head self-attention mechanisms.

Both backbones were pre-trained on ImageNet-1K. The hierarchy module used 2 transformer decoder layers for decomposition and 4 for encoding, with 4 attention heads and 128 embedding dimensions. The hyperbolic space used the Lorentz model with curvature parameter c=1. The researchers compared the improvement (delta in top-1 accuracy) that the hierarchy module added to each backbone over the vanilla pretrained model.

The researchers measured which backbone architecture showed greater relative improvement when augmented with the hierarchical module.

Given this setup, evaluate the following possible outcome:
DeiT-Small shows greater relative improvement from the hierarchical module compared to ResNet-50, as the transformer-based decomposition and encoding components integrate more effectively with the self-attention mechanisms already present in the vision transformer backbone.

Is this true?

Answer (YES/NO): YES